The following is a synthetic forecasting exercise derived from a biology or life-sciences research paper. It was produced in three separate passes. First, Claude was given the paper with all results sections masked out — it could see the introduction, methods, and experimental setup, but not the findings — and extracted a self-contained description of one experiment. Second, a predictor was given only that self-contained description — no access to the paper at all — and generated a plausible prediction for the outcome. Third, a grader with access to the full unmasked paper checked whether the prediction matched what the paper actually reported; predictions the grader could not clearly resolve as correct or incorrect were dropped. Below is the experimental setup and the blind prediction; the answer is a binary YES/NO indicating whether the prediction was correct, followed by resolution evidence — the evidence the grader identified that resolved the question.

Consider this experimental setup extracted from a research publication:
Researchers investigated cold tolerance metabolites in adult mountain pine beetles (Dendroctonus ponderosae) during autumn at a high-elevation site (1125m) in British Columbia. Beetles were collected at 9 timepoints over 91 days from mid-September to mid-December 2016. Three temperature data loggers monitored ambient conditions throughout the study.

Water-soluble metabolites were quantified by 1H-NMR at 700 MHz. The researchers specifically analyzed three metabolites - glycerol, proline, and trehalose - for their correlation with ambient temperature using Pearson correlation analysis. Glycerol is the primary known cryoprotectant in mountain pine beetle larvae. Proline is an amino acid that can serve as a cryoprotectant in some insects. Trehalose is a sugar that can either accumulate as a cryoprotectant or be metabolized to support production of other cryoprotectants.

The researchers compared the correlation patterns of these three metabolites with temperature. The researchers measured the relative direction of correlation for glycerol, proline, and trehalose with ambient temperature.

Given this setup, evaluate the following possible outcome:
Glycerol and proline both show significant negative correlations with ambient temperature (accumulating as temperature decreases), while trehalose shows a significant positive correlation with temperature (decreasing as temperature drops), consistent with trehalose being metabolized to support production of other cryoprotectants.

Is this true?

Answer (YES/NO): NO